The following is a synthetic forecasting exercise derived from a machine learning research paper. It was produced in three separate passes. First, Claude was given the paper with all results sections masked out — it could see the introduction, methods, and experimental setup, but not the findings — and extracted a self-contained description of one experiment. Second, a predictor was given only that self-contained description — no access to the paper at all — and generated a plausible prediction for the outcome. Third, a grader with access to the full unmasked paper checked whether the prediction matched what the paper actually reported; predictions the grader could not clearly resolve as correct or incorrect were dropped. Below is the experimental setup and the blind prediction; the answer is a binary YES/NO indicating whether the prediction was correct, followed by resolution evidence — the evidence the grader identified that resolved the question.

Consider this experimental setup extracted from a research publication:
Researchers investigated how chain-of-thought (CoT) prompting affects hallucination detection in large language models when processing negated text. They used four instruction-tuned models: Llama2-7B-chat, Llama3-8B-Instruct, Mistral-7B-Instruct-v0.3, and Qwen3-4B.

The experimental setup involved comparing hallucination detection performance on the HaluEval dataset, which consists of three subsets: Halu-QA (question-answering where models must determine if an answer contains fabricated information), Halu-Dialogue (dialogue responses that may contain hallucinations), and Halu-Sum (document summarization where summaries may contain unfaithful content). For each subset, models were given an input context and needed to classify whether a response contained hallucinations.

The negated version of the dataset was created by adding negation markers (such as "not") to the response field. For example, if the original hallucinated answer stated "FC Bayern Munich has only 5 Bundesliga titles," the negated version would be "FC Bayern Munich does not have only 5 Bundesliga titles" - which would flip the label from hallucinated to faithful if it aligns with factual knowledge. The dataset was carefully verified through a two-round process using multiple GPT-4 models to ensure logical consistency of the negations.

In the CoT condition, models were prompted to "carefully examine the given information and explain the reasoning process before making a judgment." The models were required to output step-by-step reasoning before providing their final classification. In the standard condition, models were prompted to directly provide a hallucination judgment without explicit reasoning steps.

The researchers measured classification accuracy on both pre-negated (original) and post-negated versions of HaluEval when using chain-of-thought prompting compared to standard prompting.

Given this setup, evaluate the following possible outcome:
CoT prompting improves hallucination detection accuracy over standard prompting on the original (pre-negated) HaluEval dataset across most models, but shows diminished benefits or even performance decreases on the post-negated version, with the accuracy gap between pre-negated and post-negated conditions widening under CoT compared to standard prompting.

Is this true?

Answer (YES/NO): NO